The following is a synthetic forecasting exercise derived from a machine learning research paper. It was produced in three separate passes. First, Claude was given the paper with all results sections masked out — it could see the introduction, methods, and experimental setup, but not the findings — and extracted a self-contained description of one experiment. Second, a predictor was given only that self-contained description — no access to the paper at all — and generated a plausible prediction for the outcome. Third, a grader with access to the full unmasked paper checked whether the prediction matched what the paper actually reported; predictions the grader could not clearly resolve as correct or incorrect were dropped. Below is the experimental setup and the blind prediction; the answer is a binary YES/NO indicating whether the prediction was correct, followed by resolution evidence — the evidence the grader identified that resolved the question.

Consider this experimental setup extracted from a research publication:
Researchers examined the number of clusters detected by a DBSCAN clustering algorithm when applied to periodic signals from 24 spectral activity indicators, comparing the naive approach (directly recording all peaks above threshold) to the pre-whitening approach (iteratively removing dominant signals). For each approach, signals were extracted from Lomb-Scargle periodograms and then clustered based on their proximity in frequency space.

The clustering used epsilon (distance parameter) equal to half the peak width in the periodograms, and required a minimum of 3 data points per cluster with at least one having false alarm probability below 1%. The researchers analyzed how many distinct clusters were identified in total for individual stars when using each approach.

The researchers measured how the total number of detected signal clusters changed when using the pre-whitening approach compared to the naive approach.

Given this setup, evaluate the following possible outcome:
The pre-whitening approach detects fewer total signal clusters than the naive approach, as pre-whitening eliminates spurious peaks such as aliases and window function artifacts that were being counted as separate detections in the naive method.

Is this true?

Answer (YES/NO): YES